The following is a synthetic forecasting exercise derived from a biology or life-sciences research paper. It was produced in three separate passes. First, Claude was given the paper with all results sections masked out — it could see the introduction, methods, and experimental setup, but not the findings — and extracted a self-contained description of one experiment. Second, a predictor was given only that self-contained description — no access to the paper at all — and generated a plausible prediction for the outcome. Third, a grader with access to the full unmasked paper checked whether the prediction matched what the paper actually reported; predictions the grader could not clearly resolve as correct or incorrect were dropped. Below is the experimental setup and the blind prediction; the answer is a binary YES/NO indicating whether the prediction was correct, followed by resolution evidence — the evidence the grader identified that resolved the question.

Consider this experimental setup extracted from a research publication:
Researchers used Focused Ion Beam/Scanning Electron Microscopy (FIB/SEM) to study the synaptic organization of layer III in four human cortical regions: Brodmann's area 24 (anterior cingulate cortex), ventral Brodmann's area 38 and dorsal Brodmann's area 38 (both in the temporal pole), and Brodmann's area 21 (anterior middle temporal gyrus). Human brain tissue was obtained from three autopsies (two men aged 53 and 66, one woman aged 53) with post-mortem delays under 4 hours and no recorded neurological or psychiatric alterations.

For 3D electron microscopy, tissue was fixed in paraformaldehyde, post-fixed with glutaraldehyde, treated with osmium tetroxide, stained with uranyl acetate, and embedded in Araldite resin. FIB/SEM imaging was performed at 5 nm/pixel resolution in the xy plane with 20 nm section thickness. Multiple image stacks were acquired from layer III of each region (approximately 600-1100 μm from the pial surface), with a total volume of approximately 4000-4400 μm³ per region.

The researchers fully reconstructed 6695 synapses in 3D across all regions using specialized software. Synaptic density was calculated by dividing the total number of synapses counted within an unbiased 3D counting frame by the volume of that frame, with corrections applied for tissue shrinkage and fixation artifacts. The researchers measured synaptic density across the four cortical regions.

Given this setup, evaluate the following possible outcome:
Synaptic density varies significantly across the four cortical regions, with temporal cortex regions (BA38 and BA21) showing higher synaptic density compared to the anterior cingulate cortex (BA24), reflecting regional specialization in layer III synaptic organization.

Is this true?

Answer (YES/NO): NO